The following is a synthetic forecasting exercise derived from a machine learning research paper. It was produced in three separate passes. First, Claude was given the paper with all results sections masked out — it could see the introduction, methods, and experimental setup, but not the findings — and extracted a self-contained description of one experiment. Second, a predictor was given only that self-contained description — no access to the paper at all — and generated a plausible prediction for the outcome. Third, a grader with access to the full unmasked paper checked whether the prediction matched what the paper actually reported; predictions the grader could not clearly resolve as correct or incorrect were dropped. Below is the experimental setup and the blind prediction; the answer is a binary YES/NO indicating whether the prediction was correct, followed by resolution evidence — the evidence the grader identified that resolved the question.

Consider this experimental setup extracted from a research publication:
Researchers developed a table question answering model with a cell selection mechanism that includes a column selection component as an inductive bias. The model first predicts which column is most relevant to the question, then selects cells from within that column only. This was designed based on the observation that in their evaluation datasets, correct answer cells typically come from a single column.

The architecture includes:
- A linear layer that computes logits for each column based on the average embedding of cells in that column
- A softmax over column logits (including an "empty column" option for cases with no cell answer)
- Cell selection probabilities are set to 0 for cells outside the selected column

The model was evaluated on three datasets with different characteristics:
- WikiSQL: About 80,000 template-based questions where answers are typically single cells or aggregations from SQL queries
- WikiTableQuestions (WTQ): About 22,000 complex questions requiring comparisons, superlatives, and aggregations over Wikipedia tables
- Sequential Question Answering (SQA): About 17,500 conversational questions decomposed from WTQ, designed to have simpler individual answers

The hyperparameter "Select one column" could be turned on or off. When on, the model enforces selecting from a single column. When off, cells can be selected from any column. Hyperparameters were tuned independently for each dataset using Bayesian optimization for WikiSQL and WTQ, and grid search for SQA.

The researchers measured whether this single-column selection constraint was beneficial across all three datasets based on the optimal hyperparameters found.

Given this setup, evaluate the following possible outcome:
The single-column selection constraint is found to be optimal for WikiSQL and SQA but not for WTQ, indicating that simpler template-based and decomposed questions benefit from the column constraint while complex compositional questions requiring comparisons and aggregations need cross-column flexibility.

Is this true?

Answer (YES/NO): NO